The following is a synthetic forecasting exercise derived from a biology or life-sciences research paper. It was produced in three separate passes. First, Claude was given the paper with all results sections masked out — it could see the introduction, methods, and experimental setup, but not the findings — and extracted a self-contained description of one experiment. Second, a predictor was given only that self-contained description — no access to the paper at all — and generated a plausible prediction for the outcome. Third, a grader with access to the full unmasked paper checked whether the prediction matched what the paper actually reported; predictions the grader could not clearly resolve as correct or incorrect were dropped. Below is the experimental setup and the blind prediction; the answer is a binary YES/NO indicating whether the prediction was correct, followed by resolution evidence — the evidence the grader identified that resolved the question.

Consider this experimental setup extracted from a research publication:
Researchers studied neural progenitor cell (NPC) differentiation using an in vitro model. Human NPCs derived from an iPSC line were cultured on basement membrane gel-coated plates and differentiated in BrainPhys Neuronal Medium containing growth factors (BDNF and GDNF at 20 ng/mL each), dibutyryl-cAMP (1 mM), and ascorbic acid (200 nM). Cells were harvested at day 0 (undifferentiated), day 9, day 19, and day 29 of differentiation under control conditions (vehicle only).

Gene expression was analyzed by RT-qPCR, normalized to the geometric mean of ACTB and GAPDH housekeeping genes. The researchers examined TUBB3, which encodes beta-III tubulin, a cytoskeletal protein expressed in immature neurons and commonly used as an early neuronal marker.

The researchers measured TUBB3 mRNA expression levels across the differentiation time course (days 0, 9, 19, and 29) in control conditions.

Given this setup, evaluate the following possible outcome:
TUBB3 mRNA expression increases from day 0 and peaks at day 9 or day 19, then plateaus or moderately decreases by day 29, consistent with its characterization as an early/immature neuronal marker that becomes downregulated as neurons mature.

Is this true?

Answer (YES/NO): NO